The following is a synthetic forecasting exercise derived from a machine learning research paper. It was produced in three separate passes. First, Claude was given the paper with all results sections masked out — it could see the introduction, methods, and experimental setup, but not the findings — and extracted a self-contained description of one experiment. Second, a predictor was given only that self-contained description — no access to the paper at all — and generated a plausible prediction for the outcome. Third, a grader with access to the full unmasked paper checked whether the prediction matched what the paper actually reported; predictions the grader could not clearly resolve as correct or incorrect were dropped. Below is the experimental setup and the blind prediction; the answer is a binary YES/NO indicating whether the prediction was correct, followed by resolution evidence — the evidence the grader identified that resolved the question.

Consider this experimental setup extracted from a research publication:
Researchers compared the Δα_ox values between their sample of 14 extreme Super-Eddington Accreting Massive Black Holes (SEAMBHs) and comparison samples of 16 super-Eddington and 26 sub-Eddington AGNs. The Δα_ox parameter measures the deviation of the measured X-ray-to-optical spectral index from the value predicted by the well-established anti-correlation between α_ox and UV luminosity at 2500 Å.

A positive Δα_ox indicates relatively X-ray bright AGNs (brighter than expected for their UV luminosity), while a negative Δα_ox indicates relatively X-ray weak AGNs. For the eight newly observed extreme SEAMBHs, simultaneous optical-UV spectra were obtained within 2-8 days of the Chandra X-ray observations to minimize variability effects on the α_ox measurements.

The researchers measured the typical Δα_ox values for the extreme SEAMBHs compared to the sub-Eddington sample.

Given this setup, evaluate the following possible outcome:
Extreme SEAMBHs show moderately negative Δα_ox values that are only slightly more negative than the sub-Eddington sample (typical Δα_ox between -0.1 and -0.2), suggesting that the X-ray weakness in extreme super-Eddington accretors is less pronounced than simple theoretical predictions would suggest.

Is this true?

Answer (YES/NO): NO